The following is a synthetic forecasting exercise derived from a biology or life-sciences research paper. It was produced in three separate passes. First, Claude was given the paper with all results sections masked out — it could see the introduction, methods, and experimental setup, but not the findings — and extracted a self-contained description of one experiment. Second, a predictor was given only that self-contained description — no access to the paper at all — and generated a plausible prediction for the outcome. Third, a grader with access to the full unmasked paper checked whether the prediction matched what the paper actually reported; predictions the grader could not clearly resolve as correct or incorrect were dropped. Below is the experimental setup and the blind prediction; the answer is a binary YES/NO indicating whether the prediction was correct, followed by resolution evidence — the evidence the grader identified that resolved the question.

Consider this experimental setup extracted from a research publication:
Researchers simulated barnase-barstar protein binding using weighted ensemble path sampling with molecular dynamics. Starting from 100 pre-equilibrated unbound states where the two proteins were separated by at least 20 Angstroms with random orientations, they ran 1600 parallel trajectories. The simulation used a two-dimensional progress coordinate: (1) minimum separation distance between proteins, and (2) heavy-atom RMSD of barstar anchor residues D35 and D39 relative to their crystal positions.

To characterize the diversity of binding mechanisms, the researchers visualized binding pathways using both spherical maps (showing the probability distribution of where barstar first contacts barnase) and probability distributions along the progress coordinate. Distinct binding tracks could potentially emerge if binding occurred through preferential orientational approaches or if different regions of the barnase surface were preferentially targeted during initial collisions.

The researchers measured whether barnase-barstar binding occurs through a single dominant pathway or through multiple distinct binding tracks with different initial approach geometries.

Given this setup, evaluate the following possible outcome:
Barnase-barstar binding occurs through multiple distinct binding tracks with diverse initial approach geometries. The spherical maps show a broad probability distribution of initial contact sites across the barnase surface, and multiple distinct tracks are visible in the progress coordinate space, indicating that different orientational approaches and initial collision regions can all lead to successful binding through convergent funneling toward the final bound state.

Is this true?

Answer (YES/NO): NO